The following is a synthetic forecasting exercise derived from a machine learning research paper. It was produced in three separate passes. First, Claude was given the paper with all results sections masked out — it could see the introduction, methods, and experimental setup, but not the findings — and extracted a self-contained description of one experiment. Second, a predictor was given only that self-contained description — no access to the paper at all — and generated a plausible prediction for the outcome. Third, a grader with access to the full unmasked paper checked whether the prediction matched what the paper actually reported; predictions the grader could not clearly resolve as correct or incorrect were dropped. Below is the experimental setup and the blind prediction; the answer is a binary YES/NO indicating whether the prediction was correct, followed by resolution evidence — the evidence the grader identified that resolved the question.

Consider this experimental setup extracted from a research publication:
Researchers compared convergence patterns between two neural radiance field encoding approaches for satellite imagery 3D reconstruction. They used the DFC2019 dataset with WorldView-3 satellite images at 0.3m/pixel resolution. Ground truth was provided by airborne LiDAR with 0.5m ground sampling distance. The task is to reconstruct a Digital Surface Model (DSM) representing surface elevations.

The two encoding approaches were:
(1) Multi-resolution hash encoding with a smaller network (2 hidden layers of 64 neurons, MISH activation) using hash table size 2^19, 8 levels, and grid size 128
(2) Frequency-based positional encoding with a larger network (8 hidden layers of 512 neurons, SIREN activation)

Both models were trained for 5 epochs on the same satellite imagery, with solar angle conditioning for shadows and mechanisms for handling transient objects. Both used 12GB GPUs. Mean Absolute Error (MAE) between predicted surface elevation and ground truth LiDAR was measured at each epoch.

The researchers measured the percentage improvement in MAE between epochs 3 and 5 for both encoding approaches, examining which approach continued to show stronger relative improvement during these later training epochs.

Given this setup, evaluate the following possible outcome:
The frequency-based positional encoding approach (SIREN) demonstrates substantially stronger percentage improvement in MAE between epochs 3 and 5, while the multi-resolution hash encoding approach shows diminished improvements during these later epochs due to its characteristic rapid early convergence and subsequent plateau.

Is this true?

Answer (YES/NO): YES